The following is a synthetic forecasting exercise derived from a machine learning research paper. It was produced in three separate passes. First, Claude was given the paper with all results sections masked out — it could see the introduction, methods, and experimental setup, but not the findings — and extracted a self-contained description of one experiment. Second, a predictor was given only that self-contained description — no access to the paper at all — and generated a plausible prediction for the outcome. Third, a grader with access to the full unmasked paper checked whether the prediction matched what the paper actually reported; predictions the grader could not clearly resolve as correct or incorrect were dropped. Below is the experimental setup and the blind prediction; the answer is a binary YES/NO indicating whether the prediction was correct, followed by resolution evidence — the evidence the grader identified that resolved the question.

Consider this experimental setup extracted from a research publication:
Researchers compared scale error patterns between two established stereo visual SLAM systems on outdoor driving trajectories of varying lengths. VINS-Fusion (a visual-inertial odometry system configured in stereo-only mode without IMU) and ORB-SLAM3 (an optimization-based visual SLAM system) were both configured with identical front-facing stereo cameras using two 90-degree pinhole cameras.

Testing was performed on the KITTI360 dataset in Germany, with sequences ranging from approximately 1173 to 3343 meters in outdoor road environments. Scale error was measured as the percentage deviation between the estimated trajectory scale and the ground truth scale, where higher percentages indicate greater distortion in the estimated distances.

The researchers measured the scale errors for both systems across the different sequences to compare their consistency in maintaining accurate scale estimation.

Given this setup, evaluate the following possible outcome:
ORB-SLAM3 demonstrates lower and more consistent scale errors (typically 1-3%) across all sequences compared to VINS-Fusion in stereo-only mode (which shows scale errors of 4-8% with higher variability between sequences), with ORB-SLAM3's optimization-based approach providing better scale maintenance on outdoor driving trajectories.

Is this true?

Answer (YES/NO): NO